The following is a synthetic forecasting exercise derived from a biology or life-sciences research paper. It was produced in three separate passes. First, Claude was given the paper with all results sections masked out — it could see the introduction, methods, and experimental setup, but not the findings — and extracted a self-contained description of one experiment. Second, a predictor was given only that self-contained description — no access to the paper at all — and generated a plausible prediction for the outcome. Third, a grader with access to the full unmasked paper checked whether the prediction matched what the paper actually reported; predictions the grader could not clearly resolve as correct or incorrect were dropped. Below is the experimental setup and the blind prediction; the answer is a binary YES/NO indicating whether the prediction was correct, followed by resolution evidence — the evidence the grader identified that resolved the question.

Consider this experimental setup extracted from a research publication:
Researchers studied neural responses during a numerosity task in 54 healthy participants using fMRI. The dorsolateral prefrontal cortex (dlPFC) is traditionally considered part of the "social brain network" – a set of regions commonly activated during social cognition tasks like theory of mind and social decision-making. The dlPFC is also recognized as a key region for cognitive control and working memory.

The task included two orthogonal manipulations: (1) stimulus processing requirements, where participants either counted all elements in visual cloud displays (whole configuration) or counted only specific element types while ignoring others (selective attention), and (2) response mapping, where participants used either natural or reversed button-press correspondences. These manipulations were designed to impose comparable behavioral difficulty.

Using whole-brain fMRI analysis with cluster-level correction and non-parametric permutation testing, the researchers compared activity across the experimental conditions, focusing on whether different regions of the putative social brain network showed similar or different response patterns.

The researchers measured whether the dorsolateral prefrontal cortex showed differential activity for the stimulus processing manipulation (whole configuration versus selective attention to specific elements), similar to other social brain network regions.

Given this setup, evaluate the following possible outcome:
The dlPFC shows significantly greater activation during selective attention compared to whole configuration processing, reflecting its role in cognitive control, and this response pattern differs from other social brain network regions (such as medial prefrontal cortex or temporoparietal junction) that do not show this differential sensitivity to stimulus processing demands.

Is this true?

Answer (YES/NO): NO